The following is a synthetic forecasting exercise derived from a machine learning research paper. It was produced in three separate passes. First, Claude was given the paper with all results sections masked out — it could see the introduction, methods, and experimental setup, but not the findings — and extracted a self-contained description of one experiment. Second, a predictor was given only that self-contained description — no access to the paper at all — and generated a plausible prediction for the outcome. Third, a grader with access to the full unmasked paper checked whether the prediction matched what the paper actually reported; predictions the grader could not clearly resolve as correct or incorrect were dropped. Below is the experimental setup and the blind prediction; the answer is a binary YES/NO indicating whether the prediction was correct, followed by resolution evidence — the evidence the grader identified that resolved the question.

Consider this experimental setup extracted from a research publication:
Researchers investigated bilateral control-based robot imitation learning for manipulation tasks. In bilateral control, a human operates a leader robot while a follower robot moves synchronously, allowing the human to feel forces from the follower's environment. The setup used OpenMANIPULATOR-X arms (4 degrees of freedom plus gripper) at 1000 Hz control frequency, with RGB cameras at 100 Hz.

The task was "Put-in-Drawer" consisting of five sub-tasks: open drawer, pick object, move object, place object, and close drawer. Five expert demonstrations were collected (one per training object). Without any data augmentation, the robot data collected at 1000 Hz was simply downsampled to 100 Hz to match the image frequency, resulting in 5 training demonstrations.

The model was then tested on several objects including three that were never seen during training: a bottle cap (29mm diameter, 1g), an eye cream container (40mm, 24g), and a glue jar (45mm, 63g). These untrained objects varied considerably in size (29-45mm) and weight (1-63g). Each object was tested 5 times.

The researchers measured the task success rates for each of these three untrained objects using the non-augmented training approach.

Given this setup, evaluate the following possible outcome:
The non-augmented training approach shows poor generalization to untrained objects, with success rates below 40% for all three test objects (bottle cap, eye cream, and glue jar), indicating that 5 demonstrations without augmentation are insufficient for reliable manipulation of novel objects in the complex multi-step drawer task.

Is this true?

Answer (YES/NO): NO